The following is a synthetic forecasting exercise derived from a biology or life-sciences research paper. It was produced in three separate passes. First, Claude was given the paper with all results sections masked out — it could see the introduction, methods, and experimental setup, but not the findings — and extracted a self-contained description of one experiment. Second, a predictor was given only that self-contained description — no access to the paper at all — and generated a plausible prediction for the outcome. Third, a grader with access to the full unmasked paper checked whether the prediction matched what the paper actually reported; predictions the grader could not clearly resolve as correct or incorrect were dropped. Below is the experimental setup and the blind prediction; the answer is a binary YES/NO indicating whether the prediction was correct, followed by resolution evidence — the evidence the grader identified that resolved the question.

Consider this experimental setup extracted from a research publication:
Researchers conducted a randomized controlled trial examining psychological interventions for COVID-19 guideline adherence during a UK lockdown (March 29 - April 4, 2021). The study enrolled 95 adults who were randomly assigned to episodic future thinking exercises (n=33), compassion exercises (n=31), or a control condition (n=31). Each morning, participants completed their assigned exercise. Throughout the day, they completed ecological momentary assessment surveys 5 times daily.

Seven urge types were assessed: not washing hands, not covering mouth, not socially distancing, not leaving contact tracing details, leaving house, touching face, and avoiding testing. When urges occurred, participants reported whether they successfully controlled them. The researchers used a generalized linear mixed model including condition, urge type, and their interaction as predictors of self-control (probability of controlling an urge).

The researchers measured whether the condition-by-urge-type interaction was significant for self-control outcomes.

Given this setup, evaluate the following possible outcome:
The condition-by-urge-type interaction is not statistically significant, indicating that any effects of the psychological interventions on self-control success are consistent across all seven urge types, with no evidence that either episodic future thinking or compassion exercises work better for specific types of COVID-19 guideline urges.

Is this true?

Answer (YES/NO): NO